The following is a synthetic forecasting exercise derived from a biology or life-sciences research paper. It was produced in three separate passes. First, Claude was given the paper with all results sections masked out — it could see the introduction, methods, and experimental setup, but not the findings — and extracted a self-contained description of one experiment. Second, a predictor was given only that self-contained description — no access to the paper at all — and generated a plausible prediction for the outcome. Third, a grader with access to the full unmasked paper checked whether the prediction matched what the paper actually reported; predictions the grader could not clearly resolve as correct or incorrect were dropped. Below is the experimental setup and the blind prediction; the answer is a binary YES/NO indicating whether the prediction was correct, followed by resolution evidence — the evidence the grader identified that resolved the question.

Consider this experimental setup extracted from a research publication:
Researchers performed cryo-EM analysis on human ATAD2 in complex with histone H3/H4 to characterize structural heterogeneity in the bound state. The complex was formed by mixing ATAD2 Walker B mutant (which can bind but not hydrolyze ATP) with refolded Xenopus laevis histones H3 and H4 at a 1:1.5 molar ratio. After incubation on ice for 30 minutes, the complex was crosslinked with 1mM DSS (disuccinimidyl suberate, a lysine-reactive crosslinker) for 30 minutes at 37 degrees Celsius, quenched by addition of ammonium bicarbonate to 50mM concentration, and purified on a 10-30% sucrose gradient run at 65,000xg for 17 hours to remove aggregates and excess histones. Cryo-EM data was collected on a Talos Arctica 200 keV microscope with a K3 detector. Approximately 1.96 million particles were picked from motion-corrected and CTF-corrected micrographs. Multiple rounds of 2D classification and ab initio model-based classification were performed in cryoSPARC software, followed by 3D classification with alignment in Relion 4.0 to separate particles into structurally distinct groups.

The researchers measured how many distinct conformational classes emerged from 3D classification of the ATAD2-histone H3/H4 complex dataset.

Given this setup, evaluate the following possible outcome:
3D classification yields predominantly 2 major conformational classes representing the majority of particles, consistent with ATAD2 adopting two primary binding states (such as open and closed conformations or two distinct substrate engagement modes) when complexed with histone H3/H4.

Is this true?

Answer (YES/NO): YES